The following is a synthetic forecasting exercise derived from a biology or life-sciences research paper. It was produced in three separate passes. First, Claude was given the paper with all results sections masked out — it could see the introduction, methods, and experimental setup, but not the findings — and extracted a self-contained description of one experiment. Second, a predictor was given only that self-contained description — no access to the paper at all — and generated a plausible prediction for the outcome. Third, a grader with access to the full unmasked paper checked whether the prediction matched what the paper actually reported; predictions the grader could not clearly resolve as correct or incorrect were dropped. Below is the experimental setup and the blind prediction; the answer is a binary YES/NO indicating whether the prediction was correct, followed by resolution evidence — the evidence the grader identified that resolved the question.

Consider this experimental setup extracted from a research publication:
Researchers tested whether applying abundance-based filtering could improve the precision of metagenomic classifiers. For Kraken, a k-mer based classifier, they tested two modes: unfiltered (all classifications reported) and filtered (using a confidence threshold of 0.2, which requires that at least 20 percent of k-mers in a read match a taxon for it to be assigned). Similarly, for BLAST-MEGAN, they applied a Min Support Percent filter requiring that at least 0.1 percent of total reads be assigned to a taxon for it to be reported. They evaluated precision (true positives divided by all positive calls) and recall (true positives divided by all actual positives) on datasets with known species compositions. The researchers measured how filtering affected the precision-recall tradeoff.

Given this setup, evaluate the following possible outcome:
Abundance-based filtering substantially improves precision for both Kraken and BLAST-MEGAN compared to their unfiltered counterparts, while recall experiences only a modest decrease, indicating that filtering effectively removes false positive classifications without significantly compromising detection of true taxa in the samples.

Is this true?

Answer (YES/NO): YES